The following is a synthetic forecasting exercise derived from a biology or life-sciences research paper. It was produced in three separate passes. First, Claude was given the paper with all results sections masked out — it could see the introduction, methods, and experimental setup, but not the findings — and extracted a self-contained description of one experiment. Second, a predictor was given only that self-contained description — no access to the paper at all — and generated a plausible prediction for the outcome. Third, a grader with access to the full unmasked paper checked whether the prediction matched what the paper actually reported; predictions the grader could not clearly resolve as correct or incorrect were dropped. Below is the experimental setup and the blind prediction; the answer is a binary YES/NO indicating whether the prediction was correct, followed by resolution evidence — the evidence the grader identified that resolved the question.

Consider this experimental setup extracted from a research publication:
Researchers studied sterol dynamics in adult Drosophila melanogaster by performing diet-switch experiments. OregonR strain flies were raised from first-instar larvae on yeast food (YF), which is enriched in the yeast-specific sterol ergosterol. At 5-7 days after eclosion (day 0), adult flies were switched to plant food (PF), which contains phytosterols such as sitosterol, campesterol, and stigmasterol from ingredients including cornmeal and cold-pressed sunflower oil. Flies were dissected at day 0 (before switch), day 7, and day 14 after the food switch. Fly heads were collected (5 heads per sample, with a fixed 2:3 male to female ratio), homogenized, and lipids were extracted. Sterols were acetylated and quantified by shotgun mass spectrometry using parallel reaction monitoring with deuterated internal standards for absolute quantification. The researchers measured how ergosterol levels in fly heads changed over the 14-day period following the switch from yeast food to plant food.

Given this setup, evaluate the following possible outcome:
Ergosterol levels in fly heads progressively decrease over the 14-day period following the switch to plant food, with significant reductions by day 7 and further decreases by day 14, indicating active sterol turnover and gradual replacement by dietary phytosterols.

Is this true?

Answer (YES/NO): NO